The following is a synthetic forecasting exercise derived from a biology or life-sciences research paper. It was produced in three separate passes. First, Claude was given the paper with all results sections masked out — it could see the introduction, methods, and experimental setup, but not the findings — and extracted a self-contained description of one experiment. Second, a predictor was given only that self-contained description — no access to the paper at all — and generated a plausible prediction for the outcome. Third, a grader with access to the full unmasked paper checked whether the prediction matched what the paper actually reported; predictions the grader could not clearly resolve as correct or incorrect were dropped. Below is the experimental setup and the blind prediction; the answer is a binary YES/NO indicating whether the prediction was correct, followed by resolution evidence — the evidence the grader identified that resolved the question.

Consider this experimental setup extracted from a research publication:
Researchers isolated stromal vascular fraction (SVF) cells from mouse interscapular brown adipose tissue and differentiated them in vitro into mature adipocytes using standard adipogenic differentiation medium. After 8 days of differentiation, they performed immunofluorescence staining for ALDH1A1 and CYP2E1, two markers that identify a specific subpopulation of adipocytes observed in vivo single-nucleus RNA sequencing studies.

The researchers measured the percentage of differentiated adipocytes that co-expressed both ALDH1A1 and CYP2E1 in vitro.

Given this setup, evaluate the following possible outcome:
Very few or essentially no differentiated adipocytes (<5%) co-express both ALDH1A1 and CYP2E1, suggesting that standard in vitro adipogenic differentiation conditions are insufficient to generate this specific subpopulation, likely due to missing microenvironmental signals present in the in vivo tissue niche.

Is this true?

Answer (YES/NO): NO